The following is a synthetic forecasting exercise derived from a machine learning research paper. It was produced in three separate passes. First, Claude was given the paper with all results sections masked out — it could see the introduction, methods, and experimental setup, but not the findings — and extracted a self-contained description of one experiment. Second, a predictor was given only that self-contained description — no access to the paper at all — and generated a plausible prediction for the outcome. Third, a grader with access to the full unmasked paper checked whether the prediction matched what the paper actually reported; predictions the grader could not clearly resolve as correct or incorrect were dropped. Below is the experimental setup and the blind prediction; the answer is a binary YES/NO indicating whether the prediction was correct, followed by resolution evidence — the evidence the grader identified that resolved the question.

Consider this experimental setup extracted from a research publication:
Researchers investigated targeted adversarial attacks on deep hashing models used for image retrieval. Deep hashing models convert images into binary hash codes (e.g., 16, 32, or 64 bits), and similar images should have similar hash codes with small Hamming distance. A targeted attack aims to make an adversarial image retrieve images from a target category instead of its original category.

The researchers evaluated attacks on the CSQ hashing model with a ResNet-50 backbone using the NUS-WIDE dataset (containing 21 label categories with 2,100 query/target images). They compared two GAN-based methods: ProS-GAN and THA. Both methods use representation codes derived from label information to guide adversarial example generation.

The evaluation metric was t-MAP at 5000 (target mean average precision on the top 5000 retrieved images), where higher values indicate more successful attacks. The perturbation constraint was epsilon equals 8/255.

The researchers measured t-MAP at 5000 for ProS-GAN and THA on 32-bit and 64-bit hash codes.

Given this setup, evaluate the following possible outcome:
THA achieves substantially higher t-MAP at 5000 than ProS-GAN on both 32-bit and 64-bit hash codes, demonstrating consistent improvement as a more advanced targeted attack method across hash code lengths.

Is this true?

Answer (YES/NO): NO